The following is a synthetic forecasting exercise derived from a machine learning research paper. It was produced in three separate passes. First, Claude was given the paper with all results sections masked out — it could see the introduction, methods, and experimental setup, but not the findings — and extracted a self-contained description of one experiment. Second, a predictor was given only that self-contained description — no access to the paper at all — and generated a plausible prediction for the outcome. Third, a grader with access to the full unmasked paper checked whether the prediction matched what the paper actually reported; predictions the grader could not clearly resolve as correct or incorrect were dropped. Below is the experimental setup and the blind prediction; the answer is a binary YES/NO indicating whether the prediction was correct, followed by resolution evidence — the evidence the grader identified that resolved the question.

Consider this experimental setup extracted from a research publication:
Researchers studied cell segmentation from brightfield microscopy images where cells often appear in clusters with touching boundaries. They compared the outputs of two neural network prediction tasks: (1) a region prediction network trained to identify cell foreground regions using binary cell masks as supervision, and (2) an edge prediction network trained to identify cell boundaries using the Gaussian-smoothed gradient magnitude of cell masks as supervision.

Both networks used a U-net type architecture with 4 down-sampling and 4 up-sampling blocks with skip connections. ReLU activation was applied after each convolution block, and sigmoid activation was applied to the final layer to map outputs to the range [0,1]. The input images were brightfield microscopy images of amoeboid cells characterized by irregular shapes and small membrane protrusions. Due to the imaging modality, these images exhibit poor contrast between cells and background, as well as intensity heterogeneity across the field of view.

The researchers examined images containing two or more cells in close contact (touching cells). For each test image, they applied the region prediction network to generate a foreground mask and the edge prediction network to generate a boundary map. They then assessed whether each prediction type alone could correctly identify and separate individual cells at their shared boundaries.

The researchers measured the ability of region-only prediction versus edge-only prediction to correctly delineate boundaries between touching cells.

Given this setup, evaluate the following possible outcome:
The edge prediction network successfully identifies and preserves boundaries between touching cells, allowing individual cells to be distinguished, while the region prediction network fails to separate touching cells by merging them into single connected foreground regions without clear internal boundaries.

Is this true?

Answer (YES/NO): YES